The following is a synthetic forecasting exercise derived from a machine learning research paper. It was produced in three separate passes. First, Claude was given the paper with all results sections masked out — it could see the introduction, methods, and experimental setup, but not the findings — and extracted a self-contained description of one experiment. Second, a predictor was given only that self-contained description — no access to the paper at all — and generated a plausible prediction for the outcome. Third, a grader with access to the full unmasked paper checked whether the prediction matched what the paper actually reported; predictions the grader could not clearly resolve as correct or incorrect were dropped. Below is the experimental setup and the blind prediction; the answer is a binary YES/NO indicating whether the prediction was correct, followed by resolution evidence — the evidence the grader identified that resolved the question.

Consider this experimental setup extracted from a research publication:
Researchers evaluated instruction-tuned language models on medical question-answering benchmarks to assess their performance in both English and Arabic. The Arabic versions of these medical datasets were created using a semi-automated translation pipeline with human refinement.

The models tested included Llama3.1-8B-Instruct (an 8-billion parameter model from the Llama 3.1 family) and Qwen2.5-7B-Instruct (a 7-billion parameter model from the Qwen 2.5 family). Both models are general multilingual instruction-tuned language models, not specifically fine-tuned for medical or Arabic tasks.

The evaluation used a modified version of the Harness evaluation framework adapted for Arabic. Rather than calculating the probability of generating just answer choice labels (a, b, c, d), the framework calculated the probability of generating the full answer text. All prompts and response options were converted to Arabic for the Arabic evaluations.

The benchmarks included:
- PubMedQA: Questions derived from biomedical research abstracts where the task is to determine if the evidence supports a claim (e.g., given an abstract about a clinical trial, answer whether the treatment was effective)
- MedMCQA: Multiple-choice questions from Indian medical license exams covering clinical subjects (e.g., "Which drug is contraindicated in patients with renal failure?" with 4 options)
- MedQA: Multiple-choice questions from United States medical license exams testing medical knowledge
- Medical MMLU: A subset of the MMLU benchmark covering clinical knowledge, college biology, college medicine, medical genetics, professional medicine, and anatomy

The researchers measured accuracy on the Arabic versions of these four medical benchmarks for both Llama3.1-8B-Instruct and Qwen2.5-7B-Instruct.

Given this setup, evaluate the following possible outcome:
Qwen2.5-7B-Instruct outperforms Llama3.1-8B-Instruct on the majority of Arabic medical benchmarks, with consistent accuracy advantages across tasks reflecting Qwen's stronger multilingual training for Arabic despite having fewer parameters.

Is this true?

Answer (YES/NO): NO